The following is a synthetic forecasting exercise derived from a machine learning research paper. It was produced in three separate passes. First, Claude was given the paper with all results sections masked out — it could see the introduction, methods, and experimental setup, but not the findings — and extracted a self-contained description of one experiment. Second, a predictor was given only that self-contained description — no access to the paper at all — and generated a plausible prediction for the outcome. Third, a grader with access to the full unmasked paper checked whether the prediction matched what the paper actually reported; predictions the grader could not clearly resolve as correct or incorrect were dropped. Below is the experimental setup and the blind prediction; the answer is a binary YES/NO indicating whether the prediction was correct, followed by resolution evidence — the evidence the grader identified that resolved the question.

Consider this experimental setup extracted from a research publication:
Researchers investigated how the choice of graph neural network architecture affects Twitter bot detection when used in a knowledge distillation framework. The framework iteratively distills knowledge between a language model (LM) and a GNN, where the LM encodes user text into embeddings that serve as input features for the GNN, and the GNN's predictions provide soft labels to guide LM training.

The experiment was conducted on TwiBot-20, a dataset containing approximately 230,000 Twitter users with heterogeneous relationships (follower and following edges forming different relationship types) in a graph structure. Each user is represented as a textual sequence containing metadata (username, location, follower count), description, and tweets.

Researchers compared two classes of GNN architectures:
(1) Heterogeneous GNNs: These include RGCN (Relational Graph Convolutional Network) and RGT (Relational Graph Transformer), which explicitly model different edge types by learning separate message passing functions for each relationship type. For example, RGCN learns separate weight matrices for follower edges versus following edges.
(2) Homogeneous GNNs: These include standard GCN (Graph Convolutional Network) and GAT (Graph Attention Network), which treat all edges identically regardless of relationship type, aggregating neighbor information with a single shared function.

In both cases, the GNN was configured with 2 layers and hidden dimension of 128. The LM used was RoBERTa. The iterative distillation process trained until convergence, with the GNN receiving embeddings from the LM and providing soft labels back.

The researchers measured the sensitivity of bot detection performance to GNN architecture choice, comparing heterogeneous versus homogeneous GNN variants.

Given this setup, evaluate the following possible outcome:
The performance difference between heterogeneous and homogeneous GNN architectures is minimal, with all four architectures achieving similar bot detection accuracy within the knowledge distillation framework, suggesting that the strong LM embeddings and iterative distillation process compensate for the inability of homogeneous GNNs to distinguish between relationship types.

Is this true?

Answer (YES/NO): NO